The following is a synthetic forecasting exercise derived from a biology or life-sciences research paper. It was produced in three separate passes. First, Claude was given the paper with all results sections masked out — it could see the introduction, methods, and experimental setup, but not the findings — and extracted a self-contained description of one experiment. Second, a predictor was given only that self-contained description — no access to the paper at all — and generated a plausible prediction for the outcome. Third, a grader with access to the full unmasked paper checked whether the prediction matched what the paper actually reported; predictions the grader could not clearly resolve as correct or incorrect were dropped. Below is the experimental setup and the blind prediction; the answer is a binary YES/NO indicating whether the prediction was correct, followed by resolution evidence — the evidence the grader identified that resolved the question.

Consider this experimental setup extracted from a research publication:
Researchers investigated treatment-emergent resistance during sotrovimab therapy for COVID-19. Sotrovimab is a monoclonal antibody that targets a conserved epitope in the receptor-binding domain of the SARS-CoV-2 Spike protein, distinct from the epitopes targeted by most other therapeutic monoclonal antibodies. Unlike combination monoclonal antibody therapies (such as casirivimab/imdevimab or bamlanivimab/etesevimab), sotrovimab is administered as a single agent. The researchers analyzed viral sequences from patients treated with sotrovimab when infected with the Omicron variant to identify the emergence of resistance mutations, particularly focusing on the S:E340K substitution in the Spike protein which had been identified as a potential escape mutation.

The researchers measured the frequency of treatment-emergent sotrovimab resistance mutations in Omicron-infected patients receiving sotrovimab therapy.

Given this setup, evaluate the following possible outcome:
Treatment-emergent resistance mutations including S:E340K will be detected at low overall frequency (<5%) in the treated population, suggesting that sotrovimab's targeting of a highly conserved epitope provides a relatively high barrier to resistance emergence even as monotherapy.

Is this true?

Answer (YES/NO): NO